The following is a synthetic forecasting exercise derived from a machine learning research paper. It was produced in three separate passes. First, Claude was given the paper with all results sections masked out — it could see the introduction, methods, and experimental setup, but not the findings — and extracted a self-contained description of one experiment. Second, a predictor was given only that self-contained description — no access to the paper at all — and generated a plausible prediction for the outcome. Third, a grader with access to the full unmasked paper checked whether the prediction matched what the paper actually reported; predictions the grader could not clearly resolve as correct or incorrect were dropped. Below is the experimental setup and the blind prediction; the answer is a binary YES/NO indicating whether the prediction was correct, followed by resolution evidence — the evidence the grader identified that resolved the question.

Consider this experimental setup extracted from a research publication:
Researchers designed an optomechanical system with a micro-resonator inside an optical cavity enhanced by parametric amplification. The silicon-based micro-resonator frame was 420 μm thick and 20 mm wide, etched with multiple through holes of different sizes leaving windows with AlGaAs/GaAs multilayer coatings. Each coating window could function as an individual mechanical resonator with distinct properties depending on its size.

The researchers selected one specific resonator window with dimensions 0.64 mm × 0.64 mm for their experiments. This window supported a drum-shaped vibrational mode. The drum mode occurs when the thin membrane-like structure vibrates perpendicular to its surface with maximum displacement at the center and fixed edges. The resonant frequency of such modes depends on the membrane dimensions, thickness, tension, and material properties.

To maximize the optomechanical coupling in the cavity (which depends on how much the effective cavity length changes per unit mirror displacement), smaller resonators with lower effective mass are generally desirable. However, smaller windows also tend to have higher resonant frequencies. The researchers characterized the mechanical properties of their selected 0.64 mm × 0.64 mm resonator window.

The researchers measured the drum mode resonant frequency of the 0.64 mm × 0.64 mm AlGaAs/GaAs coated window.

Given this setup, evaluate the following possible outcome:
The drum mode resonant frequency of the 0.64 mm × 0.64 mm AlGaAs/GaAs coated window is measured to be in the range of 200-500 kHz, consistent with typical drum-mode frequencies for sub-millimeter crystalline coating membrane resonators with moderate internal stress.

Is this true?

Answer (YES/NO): NO